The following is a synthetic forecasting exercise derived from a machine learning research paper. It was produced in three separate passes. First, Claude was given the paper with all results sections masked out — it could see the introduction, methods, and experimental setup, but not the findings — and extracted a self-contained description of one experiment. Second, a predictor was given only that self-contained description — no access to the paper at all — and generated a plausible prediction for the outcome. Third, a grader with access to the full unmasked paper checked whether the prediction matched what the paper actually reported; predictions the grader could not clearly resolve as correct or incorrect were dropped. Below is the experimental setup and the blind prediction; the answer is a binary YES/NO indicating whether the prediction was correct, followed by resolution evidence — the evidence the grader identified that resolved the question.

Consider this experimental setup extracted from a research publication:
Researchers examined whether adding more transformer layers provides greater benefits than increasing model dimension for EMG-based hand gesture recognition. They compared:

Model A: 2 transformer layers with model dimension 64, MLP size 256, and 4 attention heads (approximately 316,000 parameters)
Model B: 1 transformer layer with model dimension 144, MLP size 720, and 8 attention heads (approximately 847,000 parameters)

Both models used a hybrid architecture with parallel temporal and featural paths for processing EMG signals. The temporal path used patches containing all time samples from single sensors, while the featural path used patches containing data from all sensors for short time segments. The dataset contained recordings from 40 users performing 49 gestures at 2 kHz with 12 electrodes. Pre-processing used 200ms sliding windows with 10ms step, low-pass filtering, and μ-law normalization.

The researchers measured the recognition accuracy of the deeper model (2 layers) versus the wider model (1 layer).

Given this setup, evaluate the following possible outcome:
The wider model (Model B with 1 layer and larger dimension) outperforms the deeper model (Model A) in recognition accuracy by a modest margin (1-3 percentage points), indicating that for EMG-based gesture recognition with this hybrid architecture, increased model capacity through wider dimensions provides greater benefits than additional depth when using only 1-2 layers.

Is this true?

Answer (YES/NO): YES